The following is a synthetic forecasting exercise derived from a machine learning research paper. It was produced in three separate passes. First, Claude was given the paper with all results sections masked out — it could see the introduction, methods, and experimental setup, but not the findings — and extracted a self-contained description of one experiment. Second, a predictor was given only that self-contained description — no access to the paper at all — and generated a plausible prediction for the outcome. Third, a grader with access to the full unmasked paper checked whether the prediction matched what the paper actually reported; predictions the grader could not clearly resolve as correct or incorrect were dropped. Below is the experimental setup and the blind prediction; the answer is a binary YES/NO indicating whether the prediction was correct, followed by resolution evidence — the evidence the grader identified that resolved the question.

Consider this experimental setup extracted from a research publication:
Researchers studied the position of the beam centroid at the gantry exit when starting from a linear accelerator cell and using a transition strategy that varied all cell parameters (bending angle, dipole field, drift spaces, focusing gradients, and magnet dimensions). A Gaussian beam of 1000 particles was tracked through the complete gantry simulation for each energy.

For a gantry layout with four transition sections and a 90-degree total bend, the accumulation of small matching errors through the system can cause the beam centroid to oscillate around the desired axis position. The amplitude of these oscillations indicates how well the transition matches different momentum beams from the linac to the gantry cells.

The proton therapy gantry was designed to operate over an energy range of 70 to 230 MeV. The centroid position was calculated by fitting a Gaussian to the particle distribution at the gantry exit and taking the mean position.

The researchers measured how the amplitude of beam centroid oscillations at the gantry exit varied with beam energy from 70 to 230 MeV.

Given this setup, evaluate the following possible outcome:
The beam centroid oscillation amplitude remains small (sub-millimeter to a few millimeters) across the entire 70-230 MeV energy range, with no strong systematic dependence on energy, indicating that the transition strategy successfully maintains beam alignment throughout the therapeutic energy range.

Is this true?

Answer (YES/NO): NO